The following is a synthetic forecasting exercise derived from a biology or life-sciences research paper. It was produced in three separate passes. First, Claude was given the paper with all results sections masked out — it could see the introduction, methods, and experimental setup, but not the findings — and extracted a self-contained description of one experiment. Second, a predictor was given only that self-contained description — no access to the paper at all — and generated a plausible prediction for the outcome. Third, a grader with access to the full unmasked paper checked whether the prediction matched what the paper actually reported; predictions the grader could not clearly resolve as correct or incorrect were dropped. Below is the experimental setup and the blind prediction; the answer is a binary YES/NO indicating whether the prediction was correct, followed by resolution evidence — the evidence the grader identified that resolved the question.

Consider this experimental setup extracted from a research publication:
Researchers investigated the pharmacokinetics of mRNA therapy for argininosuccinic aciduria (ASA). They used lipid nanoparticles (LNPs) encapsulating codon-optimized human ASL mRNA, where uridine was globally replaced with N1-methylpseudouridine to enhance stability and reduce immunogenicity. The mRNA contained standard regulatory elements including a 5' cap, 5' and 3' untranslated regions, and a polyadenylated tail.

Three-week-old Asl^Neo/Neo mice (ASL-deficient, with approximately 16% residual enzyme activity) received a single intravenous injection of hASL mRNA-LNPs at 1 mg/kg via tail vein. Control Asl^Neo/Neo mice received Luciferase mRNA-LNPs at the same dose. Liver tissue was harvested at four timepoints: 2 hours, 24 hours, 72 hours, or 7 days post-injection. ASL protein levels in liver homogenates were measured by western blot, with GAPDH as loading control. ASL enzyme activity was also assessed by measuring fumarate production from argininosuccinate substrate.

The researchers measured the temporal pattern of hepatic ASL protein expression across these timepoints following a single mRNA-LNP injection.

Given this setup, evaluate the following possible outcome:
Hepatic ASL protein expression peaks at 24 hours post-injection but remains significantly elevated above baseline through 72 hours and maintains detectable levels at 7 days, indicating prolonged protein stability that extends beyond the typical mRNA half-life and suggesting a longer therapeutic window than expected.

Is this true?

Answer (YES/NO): YES